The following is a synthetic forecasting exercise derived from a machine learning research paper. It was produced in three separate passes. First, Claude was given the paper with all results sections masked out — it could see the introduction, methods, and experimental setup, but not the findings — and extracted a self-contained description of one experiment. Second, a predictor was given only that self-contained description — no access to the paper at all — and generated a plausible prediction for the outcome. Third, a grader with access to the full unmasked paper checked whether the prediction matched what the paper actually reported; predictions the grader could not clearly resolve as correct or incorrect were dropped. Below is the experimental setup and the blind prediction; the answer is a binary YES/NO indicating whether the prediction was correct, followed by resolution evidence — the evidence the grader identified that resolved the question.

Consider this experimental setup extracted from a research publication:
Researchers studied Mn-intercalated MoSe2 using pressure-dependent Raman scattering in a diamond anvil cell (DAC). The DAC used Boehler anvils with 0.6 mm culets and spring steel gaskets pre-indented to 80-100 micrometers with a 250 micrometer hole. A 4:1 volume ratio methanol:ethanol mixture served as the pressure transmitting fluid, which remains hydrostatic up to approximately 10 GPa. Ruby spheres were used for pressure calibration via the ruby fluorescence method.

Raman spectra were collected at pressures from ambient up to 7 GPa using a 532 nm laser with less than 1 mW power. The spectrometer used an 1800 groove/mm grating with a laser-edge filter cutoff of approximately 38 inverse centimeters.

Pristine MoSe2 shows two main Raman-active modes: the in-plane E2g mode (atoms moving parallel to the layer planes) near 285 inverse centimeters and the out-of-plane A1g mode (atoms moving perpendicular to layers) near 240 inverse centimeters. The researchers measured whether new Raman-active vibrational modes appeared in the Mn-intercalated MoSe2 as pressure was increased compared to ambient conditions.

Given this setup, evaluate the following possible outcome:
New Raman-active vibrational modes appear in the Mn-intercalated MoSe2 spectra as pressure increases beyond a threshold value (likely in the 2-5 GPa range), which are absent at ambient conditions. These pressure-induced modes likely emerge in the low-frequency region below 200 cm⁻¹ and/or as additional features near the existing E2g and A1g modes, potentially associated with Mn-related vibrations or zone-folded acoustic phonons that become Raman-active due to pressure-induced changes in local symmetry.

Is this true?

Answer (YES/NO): NO